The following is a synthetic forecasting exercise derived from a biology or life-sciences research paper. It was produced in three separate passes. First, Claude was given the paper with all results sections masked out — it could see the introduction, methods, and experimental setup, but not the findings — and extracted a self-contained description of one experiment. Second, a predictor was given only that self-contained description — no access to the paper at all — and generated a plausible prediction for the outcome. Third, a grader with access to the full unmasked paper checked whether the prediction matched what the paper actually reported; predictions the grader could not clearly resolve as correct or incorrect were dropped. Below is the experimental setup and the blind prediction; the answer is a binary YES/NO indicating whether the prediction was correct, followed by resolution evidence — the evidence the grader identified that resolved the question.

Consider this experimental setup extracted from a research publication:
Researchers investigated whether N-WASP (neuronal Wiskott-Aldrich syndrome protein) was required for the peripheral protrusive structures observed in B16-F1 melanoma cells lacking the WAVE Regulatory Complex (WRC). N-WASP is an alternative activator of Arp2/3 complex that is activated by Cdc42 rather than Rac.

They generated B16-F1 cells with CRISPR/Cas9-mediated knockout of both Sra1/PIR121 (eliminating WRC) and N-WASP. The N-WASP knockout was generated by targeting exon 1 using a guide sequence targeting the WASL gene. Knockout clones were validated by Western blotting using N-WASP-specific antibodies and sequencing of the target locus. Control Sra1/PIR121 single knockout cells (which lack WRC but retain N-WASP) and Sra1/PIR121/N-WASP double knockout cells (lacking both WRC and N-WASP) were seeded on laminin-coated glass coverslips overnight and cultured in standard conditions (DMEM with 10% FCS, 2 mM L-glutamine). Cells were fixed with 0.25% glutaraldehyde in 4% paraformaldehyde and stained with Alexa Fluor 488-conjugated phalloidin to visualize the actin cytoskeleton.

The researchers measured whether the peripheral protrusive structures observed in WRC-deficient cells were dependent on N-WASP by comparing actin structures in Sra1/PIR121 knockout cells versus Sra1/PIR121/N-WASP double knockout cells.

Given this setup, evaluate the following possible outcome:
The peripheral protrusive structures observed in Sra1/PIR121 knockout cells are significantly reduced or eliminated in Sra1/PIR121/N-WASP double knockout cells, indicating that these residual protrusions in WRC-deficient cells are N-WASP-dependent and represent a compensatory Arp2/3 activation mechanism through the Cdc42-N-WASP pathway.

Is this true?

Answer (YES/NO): YES